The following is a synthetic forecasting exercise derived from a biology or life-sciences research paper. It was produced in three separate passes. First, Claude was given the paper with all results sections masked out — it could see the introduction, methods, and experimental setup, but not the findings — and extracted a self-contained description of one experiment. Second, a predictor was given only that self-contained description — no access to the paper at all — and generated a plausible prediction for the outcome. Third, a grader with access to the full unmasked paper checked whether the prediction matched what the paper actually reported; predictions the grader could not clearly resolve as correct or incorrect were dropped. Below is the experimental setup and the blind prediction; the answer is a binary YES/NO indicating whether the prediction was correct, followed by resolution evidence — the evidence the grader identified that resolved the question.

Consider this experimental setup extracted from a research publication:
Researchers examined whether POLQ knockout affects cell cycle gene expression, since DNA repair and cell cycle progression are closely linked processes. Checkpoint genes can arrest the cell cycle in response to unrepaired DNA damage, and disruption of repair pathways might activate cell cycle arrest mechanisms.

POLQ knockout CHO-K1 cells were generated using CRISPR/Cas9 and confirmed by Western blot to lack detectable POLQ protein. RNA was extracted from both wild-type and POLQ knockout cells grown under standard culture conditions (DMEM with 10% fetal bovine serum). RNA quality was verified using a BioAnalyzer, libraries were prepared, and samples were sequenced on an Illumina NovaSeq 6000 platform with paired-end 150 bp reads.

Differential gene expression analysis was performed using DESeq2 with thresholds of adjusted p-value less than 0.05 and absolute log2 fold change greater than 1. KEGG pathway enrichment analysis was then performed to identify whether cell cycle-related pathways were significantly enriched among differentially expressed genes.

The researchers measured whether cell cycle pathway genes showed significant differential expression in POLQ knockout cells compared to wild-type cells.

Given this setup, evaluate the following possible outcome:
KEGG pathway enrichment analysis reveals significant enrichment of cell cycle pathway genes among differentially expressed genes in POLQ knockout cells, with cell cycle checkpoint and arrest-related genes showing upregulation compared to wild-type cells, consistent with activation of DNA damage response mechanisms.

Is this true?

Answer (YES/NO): NO